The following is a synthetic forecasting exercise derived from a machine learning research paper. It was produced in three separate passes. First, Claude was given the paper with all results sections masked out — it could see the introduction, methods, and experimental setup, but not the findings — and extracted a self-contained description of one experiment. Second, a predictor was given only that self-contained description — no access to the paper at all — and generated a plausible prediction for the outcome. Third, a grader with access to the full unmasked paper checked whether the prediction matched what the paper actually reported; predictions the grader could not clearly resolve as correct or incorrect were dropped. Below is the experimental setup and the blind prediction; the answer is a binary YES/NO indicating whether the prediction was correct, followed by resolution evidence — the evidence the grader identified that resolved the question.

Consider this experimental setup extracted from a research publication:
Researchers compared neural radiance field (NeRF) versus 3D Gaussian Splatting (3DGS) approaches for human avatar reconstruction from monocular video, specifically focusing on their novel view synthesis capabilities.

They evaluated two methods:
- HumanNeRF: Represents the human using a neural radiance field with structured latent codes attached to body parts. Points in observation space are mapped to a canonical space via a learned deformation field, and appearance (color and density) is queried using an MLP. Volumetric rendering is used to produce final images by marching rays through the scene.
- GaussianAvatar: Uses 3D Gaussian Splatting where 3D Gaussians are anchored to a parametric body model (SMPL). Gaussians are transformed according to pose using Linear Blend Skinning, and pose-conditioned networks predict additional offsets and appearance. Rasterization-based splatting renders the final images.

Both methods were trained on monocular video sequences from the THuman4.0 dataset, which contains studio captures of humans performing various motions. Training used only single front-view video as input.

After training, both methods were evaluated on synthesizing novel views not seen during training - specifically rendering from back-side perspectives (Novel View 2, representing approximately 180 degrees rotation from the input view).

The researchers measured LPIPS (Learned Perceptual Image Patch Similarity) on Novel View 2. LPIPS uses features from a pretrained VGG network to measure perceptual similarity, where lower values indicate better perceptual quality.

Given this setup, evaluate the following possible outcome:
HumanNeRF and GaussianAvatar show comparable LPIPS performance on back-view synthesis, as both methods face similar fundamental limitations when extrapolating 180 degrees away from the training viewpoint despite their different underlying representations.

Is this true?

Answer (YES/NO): NO